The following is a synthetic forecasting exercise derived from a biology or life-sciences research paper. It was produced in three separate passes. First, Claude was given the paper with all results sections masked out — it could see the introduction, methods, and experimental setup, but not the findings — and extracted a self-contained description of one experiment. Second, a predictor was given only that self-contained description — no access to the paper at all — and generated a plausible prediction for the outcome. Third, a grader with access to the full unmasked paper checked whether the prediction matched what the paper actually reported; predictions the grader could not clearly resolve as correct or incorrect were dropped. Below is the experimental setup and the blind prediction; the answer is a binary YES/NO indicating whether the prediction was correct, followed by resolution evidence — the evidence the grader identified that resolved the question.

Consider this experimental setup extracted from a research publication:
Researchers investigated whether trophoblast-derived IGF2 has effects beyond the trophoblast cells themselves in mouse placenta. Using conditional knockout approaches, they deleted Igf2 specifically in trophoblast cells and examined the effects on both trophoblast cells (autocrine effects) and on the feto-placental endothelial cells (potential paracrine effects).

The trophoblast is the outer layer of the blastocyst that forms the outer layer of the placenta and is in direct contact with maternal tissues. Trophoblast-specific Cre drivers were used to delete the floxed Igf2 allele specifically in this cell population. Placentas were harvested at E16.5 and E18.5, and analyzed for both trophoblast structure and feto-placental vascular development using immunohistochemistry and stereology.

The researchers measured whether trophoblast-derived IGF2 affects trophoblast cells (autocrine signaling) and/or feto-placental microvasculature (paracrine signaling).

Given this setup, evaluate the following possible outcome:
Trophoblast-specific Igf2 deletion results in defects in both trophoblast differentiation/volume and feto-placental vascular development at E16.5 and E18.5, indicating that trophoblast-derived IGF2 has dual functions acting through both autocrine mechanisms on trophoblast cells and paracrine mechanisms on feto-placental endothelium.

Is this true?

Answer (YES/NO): NO